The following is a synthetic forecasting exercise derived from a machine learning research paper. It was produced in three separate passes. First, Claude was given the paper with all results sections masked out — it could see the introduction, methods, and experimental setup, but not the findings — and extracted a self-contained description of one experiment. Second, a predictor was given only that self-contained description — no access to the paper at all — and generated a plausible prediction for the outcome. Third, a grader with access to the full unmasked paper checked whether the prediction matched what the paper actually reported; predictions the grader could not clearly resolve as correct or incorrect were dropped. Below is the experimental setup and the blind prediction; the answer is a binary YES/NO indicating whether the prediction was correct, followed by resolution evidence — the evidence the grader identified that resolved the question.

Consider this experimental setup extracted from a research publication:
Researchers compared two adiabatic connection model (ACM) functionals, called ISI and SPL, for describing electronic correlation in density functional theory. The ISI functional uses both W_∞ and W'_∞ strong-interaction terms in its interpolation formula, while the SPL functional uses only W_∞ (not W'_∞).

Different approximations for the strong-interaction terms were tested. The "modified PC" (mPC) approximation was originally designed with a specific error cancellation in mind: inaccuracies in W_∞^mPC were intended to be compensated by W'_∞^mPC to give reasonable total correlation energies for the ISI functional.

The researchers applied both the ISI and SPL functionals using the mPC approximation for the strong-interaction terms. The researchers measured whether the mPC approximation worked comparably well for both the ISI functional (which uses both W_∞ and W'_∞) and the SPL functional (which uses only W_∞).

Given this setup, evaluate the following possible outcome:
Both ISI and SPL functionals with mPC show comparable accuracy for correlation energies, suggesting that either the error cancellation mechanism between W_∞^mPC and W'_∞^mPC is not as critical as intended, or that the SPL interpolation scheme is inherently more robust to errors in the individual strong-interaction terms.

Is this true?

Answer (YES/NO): NO